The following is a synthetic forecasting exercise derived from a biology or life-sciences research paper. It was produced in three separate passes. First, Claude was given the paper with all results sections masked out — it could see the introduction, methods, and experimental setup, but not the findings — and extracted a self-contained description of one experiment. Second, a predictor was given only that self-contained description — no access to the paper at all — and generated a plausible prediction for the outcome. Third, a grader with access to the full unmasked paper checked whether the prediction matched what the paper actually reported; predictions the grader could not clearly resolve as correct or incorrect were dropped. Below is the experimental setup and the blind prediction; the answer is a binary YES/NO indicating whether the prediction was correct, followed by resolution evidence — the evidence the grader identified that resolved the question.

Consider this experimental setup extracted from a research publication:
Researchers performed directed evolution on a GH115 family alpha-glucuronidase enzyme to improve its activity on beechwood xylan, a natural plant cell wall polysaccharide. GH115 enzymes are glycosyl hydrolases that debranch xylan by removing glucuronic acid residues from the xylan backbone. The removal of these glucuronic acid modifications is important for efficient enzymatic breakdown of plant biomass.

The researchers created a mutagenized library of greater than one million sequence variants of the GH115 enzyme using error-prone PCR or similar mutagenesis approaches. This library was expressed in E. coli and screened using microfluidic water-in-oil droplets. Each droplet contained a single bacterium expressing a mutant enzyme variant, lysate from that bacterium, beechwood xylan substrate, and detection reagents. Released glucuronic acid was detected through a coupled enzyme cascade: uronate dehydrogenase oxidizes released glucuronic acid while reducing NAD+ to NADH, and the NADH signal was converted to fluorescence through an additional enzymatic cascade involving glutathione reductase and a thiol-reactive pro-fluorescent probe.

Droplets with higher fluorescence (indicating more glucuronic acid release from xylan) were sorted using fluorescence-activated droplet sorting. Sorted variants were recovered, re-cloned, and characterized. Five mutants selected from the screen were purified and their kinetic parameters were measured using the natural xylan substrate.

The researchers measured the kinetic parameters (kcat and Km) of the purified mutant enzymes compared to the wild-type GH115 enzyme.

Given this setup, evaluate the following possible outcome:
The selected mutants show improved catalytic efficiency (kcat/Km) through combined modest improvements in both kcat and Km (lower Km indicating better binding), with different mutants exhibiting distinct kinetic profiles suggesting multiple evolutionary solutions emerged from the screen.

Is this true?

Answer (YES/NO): NO